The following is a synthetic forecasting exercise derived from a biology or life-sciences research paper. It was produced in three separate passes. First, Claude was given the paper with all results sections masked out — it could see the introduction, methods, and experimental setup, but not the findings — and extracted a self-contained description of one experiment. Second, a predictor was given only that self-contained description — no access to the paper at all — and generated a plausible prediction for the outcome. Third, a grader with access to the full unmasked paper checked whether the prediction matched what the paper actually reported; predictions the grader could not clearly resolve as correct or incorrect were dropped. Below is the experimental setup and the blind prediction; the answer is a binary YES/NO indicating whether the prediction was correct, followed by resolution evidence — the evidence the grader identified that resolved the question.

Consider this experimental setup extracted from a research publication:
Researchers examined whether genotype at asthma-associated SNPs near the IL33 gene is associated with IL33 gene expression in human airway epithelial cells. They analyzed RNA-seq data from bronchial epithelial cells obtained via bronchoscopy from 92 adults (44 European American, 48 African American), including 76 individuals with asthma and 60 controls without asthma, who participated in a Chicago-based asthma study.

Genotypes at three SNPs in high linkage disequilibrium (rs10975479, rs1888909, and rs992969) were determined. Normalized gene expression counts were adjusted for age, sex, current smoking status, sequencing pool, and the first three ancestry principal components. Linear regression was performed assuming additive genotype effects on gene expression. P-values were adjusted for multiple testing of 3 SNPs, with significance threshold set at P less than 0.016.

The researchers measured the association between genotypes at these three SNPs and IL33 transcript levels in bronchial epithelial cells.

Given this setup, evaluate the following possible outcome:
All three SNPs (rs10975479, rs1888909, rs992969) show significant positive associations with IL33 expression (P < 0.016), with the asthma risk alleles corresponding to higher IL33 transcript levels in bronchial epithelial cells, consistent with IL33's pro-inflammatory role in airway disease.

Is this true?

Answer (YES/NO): NO